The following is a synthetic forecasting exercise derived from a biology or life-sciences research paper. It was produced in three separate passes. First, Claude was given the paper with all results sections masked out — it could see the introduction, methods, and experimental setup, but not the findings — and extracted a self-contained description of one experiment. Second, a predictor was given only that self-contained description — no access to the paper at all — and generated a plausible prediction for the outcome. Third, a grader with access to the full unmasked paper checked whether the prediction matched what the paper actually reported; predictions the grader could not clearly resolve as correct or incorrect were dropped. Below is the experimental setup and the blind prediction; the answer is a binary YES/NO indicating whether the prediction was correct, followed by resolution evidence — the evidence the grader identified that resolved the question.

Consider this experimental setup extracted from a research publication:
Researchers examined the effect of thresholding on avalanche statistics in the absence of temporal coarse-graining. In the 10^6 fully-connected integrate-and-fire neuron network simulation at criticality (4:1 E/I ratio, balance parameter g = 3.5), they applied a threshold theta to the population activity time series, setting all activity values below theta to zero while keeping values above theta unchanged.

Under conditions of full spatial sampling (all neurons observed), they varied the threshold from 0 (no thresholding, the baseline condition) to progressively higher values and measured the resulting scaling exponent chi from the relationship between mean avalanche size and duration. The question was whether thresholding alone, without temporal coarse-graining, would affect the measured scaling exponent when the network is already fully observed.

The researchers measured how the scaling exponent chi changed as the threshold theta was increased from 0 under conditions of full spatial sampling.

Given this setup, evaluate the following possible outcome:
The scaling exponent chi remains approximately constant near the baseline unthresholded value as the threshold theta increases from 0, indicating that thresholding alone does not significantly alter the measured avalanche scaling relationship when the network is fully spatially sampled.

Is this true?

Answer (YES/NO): NO